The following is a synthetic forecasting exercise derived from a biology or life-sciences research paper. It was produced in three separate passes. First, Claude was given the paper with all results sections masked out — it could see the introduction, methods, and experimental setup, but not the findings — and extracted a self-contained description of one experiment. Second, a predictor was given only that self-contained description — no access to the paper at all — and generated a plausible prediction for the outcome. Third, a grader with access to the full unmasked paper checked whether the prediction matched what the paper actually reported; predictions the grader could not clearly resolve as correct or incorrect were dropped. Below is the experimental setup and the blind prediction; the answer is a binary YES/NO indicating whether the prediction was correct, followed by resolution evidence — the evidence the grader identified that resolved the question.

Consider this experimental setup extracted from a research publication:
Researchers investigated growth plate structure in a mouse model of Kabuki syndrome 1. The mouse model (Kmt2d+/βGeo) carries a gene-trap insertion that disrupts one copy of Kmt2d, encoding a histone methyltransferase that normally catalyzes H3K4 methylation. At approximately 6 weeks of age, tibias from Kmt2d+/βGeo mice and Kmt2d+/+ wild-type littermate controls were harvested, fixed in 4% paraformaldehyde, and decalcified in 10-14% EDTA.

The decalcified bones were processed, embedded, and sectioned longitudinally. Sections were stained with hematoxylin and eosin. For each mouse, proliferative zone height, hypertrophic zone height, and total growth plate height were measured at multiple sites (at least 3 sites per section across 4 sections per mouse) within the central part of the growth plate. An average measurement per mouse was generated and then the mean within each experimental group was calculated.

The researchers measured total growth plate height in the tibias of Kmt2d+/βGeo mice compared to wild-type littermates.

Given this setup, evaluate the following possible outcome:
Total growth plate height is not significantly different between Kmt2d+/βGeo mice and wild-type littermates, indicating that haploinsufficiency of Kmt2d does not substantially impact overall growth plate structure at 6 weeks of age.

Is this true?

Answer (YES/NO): NO